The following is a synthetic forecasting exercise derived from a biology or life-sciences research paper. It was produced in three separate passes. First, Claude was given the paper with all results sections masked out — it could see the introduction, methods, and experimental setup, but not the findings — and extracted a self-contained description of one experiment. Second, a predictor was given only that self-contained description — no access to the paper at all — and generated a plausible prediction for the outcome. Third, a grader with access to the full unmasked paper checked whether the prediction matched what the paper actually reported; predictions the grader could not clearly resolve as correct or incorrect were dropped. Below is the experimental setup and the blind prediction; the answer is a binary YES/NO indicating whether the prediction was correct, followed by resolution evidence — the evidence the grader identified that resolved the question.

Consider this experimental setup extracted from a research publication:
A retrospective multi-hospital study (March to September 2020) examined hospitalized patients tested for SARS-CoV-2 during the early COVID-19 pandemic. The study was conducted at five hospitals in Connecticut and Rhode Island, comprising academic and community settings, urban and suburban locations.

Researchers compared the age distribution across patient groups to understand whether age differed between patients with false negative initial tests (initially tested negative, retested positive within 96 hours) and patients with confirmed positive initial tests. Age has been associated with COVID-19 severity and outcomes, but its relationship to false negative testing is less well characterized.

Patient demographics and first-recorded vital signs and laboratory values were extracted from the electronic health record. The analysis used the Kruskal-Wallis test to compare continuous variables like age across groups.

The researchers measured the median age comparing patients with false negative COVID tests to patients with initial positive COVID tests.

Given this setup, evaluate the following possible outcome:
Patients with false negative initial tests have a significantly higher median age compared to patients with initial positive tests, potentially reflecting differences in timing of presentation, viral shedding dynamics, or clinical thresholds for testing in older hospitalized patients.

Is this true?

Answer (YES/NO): NO